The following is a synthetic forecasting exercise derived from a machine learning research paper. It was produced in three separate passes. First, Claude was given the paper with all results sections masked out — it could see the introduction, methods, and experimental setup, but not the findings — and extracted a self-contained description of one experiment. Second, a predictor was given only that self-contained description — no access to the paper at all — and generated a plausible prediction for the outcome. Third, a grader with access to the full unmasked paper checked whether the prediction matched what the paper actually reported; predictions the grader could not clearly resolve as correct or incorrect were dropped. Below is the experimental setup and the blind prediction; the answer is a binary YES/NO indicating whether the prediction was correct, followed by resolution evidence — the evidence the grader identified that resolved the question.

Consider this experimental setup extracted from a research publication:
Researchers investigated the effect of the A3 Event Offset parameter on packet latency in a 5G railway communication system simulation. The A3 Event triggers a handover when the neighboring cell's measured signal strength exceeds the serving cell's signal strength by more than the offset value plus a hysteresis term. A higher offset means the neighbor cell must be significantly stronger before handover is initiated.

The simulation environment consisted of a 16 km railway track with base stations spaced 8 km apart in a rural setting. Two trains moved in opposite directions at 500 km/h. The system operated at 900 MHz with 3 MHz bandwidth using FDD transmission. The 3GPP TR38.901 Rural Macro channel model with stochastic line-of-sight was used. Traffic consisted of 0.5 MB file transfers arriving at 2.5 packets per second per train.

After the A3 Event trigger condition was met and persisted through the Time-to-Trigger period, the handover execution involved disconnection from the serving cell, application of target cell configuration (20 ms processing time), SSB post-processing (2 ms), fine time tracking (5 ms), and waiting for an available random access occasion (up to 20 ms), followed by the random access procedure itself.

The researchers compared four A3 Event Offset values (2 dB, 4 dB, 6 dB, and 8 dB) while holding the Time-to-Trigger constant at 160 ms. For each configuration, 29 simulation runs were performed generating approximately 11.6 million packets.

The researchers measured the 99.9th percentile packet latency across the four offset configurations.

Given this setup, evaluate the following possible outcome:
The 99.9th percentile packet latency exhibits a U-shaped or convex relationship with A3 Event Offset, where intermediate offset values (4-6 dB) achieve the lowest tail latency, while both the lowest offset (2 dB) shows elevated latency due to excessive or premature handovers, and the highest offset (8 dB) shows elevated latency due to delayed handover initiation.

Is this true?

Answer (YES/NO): NO